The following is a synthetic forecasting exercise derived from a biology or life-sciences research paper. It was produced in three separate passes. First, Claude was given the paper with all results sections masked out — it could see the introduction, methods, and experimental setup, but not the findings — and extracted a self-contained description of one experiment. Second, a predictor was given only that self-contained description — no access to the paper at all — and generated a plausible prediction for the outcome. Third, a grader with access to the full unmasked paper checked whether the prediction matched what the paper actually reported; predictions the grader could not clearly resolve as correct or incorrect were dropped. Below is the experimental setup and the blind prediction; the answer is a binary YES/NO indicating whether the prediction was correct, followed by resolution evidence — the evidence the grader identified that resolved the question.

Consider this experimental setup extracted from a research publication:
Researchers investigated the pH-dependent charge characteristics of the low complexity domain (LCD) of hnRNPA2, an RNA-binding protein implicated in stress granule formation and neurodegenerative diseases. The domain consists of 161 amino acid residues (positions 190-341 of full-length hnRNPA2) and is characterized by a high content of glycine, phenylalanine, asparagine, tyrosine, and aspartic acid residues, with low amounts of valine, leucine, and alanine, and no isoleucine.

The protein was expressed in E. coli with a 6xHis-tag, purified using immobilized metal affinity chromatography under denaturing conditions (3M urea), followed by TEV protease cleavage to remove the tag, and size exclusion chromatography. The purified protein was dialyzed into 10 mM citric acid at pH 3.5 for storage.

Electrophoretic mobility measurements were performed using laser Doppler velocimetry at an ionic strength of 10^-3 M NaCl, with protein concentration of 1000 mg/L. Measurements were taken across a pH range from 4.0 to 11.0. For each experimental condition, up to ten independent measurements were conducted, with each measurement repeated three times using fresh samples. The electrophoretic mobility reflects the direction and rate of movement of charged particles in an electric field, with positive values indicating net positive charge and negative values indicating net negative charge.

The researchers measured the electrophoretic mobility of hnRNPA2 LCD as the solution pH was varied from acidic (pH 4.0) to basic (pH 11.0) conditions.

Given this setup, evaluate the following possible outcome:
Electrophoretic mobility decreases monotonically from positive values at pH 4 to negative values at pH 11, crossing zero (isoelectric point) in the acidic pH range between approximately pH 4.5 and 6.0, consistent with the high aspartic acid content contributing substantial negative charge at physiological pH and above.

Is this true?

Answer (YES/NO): NO